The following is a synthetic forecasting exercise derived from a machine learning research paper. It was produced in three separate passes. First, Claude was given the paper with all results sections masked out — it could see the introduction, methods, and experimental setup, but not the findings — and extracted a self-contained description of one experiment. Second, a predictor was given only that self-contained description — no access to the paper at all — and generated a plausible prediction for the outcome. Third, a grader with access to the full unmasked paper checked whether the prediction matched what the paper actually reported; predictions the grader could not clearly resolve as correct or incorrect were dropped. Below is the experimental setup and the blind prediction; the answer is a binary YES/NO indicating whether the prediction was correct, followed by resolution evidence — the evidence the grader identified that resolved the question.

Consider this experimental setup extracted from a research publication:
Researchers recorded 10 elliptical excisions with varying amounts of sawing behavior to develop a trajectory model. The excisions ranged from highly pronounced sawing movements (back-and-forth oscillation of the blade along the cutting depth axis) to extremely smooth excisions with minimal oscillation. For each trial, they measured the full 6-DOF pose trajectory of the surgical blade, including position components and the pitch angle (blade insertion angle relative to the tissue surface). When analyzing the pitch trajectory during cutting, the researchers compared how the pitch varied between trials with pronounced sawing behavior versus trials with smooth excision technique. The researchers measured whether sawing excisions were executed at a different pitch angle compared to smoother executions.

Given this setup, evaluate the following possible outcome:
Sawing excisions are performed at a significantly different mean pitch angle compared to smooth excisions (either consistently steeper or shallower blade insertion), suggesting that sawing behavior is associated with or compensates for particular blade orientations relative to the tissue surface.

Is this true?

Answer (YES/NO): YES